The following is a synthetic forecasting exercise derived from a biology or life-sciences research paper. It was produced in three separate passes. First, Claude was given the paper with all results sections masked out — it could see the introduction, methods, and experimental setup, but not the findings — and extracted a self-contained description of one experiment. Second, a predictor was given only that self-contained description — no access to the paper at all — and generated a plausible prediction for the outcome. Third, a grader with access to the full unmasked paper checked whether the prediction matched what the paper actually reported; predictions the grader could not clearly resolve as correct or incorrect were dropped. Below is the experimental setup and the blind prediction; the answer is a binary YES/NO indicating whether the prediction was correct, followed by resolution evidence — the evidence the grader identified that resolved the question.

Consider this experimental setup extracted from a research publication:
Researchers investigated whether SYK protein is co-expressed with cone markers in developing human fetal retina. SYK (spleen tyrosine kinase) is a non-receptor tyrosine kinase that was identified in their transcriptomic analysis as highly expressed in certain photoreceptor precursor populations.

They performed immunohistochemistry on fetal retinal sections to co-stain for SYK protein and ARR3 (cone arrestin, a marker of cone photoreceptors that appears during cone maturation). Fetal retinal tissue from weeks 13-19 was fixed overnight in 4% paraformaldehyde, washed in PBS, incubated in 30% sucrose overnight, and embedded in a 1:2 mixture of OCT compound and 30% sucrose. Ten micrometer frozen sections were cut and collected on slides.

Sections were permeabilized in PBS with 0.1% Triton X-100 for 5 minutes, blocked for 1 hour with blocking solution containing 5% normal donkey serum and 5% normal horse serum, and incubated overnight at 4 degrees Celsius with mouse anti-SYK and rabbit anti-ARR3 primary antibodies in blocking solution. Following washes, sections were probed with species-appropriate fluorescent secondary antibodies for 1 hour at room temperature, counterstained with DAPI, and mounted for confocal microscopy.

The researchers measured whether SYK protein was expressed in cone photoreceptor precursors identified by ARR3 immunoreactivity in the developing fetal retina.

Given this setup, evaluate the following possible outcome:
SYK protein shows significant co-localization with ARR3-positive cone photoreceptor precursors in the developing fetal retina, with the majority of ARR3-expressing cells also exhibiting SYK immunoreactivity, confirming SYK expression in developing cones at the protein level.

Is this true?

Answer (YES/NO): YES